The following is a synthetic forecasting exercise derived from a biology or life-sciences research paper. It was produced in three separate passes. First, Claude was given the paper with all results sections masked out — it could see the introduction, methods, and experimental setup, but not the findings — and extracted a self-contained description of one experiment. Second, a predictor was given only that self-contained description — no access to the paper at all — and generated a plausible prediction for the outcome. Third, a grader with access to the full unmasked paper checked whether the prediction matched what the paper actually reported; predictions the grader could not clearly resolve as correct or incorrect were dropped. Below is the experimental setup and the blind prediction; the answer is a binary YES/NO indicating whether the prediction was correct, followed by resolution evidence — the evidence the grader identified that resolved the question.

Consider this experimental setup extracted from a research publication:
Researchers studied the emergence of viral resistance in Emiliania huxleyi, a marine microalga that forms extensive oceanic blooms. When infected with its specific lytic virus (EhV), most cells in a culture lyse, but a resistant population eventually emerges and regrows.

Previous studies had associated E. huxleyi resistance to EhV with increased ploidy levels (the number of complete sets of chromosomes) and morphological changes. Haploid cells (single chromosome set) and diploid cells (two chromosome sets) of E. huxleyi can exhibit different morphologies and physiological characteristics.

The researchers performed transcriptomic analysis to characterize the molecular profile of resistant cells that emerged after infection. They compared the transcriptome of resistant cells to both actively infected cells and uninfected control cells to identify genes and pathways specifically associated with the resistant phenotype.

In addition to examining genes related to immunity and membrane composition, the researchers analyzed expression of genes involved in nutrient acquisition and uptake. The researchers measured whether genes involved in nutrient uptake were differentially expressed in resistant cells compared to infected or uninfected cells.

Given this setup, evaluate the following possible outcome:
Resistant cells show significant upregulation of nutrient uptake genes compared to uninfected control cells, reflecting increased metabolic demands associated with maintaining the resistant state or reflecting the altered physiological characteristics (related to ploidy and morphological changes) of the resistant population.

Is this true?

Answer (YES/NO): YES